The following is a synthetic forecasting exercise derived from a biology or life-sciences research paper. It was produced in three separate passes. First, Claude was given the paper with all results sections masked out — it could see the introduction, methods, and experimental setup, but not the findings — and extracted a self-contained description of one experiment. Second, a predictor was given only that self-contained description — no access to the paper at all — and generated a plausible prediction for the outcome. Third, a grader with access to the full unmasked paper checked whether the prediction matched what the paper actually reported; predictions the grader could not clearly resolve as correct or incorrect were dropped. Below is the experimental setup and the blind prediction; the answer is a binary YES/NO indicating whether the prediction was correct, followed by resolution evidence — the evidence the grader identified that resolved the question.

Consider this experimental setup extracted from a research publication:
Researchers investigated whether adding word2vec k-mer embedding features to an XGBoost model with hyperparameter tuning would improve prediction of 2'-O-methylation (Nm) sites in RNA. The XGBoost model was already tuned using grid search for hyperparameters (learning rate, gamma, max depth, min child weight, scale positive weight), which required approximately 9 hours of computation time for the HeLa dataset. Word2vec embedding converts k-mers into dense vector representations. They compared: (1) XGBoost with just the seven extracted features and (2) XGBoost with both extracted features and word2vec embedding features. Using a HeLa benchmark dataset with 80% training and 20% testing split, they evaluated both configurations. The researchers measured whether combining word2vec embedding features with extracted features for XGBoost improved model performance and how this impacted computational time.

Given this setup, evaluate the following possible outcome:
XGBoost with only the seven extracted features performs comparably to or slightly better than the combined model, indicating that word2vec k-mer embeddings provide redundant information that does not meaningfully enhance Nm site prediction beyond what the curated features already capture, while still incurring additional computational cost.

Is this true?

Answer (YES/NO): NO